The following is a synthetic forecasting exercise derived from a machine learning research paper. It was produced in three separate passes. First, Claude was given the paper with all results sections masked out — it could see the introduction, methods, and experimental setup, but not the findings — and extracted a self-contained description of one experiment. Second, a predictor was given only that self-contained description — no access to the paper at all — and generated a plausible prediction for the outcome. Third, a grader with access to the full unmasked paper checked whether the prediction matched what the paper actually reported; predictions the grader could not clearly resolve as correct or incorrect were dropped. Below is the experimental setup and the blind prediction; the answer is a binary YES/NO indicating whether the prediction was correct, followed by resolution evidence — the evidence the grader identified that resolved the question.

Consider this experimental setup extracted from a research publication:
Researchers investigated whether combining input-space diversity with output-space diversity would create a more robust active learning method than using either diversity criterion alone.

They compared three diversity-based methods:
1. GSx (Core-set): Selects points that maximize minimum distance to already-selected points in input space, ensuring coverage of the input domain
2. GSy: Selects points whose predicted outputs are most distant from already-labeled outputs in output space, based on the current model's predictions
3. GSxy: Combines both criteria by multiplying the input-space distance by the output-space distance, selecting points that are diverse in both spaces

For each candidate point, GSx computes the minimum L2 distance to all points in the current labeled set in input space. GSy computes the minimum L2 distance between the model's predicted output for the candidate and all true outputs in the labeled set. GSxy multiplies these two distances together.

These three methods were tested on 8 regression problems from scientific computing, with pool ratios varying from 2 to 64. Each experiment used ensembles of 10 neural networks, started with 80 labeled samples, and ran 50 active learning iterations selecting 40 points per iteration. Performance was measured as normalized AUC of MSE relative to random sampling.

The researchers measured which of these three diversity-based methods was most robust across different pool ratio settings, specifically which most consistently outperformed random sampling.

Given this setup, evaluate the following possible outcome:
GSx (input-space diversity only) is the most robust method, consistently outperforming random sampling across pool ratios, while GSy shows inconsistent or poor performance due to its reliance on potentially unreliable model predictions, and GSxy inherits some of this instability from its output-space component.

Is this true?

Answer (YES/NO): NO